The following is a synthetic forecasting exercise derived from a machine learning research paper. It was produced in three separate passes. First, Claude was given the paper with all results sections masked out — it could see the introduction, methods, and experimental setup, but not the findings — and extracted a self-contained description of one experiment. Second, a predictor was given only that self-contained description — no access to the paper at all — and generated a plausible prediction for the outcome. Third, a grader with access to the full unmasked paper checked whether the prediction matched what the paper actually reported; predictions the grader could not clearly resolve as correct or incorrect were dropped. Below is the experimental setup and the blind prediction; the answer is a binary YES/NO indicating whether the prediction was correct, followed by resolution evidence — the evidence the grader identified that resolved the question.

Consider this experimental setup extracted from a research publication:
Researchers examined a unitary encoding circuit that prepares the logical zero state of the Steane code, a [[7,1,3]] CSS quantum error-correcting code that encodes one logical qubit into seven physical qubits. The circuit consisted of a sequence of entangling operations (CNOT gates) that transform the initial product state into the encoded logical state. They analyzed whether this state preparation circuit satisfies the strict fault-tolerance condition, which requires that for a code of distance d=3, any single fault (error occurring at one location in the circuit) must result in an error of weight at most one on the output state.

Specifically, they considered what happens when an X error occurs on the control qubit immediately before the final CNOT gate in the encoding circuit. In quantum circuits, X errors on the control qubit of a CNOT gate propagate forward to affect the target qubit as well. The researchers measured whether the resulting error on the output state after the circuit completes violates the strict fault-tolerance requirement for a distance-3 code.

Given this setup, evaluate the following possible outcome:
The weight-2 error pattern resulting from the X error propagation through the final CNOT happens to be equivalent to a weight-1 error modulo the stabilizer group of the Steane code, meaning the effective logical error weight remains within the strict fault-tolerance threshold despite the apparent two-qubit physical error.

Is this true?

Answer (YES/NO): NO